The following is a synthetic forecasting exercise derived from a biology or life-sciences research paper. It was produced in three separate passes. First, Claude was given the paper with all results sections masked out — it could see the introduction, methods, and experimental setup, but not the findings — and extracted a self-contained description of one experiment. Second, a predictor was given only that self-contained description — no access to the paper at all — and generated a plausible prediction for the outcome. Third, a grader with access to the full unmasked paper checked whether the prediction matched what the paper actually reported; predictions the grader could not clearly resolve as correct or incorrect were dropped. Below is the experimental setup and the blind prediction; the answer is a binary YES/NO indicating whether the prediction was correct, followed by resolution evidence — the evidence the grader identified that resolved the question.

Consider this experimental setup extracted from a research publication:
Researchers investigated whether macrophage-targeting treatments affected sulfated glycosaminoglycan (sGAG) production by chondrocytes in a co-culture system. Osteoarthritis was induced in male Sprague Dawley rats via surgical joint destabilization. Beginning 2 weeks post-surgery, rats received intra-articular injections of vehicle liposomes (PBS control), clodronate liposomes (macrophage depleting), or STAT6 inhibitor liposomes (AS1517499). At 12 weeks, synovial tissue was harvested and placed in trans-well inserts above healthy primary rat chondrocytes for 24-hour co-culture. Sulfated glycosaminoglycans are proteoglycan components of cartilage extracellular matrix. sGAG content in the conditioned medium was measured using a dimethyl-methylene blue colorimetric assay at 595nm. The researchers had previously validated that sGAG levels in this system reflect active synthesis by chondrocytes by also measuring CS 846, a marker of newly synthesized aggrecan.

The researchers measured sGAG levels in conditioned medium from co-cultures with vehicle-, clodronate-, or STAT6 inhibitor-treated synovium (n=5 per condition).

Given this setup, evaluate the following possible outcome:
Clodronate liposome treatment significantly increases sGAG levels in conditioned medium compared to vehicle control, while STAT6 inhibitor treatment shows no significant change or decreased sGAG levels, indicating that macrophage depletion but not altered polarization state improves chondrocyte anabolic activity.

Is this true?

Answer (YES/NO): NO